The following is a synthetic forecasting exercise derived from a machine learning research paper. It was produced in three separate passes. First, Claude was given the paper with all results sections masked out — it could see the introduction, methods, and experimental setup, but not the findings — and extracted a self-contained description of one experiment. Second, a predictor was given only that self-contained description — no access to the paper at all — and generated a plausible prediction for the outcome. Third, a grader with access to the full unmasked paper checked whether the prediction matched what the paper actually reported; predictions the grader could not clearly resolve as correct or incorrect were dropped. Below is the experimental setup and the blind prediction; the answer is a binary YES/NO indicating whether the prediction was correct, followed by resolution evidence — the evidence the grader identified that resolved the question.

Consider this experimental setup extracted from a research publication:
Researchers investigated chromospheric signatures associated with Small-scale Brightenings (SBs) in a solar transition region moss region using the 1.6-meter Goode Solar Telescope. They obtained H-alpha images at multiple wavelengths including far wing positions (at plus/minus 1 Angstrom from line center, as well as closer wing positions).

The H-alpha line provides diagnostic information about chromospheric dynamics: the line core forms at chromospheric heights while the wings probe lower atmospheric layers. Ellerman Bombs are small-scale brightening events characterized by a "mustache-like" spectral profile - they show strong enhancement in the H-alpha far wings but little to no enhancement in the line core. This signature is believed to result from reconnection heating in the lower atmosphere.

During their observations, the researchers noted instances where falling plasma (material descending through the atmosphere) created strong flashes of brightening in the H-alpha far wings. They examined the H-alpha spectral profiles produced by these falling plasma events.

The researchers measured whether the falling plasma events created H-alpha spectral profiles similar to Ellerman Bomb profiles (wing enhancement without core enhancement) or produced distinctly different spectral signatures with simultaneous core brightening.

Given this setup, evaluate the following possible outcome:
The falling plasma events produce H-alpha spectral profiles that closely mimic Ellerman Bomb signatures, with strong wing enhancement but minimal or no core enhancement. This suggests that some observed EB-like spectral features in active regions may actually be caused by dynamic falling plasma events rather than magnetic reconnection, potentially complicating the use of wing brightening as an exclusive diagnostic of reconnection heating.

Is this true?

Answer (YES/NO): NO